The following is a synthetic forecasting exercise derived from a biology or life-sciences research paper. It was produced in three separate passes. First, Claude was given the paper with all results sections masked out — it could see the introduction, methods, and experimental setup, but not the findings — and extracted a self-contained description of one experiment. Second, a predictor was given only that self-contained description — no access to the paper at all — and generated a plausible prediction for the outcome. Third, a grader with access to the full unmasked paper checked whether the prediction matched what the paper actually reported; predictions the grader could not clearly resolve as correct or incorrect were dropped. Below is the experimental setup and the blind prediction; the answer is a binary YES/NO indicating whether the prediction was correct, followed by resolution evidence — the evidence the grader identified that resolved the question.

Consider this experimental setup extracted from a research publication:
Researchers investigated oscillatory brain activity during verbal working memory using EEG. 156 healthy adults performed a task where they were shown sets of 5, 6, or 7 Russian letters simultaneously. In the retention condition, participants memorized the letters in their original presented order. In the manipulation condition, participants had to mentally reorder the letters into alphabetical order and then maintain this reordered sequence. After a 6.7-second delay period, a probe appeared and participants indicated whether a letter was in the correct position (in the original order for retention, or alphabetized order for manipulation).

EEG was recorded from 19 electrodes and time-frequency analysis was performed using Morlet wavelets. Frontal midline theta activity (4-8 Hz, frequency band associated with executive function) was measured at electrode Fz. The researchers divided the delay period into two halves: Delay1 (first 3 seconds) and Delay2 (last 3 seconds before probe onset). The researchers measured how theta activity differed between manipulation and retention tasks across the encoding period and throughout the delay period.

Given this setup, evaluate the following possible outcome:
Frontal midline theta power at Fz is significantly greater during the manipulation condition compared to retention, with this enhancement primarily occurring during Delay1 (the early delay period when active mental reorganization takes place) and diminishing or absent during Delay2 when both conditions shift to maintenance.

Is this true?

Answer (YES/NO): YES